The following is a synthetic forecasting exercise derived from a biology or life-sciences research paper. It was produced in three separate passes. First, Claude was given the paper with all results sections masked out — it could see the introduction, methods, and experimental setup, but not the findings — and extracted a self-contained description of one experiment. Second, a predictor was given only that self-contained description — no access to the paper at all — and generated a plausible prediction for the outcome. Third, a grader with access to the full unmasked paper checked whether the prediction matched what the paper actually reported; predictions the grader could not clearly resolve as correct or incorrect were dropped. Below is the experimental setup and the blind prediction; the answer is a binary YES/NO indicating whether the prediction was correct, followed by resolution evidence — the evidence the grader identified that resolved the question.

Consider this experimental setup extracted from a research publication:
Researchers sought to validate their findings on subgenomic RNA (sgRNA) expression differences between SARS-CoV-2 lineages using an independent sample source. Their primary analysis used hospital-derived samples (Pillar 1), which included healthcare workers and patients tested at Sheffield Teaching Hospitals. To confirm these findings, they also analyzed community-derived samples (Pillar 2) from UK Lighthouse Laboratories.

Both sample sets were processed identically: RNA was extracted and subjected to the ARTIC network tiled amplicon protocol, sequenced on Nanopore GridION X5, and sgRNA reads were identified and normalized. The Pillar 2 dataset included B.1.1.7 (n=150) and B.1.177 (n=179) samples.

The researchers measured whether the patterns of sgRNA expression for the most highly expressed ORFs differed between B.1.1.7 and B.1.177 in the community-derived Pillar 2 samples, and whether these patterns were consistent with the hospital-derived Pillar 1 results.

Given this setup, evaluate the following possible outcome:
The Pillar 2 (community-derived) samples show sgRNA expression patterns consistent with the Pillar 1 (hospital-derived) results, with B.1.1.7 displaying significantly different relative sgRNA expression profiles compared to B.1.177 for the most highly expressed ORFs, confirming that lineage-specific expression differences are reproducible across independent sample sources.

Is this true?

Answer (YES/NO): YES